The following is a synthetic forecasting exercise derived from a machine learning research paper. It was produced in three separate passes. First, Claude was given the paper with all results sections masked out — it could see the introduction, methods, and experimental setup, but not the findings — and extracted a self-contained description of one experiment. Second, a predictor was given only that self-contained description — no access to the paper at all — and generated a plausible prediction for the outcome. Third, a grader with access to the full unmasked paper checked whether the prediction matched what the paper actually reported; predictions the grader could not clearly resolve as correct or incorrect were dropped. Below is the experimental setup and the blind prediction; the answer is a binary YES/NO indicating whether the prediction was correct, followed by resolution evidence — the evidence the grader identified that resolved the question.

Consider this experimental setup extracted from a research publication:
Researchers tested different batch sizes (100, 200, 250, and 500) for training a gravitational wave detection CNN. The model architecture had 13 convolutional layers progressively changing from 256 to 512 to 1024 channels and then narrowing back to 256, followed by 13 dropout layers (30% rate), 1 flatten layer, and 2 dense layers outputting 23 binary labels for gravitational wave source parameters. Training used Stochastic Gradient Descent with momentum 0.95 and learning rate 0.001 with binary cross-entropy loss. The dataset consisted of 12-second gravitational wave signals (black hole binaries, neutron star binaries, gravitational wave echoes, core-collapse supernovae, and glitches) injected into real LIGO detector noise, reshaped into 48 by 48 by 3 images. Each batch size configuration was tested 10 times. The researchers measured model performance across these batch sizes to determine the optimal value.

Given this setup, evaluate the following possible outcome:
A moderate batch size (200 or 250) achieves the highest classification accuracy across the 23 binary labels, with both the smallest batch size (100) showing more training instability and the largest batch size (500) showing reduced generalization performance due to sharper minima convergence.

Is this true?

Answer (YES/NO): NO